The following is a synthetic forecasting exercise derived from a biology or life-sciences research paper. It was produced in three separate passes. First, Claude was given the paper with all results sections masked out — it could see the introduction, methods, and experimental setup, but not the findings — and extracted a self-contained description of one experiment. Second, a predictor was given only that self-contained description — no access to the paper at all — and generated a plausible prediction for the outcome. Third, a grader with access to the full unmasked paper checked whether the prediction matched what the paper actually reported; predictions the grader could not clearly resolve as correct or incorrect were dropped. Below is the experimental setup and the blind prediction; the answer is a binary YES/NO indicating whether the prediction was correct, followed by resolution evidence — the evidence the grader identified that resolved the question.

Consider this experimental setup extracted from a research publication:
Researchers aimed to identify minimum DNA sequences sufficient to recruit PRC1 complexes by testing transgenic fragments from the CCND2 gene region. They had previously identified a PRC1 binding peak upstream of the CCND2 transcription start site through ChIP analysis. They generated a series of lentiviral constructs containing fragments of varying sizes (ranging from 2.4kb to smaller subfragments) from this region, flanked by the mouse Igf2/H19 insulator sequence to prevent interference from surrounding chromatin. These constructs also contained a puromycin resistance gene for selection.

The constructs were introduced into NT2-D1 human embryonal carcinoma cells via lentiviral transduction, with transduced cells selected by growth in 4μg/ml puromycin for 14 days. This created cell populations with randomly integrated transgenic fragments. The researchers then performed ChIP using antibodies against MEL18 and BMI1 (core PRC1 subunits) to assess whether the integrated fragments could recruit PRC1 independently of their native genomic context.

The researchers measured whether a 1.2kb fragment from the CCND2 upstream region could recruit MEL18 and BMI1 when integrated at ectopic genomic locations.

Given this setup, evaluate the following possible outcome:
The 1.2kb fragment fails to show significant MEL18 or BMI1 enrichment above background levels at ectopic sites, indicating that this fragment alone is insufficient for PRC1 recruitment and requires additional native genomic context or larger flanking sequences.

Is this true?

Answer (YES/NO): NO